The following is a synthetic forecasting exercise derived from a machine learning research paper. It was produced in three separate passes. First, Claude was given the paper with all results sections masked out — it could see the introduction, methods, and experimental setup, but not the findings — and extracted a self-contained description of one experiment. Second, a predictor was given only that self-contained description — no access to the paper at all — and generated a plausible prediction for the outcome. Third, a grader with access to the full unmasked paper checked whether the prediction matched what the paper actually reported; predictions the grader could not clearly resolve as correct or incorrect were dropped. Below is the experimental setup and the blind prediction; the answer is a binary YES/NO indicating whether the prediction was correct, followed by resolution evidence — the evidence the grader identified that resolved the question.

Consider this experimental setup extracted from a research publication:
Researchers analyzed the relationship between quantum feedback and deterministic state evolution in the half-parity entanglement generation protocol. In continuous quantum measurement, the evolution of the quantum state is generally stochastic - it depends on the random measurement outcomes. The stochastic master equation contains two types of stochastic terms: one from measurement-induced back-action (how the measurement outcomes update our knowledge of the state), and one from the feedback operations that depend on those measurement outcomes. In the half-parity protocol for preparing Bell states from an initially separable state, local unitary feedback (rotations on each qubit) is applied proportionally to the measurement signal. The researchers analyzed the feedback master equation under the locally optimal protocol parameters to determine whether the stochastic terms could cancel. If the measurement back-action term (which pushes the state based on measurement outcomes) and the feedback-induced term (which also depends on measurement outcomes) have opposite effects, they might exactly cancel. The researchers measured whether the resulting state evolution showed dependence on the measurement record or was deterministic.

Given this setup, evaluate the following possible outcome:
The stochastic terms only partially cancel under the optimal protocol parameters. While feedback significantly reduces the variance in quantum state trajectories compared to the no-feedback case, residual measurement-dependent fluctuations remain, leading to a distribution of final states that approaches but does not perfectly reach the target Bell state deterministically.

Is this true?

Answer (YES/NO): NO